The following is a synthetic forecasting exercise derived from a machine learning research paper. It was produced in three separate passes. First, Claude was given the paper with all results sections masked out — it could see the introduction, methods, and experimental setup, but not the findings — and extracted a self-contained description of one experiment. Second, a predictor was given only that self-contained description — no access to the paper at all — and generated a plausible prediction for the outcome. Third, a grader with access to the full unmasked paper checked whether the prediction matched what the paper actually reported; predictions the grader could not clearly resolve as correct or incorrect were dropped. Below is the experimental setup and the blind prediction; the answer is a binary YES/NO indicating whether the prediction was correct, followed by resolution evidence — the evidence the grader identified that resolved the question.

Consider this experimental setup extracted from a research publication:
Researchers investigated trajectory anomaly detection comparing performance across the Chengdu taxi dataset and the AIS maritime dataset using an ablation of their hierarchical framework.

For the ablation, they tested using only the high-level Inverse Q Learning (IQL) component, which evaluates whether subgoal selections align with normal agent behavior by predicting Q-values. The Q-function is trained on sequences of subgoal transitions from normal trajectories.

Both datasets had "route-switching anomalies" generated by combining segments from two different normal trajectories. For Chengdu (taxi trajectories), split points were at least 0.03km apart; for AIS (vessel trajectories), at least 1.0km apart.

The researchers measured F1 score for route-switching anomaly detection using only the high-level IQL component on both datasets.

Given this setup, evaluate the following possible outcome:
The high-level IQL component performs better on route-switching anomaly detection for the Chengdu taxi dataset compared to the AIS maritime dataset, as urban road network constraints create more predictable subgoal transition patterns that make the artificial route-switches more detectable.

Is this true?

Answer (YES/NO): YES